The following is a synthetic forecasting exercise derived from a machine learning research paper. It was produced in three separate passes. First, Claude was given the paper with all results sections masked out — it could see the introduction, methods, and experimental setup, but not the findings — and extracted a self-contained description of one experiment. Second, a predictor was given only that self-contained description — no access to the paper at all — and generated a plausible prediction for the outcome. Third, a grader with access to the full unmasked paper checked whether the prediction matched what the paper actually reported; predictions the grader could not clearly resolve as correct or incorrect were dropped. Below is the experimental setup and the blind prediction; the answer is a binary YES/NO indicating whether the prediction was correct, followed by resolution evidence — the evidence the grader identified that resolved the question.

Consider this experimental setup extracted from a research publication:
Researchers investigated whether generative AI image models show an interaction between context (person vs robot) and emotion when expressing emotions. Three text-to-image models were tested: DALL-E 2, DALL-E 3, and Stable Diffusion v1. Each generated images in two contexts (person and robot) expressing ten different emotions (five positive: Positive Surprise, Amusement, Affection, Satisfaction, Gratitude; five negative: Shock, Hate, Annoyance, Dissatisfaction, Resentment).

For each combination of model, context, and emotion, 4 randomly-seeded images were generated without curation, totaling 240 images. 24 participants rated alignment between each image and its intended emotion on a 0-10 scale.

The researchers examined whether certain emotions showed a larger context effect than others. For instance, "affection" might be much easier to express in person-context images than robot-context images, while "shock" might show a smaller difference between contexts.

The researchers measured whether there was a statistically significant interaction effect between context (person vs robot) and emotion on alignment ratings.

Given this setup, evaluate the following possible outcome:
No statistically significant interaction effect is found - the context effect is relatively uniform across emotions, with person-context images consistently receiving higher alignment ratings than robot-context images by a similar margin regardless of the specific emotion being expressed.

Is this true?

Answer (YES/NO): NO